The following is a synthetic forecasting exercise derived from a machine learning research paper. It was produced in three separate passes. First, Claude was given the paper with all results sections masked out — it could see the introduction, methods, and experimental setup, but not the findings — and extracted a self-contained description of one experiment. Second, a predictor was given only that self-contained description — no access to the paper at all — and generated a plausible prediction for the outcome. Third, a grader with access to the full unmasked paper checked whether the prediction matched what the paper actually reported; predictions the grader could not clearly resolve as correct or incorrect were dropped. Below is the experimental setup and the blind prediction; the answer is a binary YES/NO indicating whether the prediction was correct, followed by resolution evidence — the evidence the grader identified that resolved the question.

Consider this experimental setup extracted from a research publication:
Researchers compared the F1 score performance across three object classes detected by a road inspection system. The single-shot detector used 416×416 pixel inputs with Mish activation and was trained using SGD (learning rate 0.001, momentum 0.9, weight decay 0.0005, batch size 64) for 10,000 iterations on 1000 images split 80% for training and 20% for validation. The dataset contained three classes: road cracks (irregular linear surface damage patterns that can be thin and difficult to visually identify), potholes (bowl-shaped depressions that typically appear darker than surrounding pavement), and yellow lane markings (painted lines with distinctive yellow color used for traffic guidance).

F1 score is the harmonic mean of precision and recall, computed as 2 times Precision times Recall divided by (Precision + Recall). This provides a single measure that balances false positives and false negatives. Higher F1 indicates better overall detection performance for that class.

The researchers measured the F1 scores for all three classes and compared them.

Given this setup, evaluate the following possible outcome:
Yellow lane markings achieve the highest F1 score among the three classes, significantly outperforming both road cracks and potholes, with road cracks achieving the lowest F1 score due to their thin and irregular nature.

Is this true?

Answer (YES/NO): NO